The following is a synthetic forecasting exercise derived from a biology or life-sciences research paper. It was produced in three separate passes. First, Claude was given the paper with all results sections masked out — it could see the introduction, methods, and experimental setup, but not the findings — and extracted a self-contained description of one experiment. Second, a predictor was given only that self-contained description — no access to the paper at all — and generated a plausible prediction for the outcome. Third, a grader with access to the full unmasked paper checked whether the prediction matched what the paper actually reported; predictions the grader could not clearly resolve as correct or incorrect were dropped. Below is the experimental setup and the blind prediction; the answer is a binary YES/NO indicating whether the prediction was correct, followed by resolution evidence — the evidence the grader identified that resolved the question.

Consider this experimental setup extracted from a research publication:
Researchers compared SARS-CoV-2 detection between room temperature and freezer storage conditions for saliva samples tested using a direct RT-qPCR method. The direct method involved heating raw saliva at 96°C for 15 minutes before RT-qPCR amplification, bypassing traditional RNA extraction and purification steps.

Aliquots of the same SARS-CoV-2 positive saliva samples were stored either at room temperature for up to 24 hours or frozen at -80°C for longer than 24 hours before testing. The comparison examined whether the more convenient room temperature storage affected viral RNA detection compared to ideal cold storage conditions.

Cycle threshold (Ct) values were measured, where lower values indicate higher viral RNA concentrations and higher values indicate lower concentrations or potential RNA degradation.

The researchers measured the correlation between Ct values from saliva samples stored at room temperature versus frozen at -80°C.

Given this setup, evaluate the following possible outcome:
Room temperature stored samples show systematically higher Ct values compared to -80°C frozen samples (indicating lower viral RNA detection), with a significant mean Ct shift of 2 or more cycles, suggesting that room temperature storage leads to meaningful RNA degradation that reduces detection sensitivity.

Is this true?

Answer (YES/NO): NO